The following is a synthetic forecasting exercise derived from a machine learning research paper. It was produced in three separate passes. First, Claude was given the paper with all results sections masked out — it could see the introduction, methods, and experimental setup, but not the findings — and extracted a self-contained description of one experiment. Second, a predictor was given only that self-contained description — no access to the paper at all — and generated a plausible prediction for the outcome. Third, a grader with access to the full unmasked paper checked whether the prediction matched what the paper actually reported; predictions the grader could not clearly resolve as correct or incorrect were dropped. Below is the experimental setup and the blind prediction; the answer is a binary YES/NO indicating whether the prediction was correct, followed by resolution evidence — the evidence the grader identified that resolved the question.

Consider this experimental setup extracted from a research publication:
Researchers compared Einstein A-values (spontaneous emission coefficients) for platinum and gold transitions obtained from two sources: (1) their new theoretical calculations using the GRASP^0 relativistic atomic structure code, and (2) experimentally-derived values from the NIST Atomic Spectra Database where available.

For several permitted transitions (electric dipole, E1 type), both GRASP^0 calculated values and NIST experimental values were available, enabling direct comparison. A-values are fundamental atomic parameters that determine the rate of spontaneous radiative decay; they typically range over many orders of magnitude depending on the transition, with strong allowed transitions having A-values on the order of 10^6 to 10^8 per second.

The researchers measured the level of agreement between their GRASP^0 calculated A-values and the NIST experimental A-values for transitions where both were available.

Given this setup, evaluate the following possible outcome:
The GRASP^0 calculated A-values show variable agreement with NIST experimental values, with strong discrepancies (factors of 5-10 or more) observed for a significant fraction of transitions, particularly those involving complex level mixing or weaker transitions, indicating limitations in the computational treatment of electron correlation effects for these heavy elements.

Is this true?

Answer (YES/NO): NO